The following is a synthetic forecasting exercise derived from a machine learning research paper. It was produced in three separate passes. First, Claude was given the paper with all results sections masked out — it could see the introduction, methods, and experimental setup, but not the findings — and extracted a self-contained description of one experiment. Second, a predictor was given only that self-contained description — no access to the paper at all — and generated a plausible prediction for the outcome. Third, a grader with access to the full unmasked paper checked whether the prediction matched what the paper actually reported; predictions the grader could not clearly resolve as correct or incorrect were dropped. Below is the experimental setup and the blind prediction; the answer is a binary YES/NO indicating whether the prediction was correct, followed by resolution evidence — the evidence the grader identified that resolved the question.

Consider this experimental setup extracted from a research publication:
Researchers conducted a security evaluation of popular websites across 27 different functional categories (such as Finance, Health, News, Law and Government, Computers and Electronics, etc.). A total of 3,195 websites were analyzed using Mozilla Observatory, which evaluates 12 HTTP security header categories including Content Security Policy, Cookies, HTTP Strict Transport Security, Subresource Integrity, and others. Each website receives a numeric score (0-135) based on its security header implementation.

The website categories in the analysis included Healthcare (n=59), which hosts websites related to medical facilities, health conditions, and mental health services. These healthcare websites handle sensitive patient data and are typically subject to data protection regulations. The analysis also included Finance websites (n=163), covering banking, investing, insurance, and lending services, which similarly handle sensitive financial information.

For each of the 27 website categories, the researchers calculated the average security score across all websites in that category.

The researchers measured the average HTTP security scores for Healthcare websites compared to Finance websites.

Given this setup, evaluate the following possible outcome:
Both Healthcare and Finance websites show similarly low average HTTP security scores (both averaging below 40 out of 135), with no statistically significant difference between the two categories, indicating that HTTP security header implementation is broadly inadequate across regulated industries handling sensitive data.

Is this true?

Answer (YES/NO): NO